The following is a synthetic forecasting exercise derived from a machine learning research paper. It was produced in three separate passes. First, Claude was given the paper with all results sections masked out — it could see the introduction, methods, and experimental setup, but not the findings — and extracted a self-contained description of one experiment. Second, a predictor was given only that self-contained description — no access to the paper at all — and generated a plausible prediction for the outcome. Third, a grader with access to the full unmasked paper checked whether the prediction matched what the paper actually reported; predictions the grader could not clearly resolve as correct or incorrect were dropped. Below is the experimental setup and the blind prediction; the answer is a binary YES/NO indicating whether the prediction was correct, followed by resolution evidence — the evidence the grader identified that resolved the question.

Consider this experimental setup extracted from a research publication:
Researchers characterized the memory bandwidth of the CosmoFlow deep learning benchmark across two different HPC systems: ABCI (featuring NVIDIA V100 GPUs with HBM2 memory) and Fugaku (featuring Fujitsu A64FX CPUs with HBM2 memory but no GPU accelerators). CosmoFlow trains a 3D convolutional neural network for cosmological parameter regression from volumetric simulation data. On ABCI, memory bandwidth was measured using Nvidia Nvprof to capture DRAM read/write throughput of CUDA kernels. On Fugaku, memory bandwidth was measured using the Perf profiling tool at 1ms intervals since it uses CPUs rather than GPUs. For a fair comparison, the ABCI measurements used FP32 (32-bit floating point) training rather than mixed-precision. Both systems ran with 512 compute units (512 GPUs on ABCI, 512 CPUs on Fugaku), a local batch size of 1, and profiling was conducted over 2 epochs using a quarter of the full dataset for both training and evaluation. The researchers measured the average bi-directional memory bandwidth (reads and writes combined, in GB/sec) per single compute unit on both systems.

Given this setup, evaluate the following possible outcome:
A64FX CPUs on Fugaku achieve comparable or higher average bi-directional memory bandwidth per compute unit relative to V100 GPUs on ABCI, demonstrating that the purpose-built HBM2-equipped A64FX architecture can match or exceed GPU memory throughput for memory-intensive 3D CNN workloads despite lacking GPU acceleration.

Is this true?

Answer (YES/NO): NO